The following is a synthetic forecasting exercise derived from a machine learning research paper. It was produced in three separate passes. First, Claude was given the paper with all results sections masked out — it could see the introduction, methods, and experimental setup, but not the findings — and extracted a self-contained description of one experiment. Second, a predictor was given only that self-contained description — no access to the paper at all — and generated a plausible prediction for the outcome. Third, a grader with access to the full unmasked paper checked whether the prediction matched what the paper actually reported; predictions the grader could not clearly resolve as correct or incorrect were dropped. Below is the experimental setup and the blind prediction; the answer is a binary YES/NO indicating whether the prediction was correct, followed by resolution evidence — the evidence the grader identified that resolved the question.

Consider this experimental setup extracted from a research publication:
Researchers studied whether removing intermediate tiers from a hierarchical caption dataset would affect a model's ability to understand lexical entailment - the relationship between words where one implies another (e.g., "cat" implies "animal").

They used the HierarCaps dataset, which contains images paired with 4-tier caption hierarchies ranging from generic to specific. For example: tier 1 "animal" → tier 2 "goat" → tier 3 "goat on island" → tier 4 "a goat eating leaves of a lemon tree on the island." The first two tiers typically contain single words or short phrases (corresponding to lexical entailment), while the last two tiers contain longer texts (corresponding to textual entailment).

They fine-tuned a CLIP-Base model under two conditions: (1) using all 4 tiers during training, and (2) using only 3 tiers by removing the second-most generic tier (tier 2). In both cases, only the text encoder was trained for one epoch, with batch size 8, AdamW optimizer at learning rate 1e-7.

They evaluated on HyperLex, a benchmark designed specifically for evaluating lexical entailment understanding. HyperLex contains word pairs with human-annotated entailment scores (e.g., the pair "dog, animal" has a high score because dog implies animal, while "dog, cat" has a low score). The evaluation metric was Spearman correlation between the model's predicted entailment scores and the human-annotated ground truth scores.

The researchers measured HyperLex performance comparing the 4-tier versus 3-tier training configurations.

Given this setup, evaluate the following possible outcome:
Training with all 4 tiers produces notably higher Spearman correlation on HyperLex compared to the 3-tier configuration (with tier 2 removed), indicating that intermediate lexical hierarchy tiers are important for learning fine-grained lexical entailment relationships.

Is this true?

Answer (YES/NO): YES